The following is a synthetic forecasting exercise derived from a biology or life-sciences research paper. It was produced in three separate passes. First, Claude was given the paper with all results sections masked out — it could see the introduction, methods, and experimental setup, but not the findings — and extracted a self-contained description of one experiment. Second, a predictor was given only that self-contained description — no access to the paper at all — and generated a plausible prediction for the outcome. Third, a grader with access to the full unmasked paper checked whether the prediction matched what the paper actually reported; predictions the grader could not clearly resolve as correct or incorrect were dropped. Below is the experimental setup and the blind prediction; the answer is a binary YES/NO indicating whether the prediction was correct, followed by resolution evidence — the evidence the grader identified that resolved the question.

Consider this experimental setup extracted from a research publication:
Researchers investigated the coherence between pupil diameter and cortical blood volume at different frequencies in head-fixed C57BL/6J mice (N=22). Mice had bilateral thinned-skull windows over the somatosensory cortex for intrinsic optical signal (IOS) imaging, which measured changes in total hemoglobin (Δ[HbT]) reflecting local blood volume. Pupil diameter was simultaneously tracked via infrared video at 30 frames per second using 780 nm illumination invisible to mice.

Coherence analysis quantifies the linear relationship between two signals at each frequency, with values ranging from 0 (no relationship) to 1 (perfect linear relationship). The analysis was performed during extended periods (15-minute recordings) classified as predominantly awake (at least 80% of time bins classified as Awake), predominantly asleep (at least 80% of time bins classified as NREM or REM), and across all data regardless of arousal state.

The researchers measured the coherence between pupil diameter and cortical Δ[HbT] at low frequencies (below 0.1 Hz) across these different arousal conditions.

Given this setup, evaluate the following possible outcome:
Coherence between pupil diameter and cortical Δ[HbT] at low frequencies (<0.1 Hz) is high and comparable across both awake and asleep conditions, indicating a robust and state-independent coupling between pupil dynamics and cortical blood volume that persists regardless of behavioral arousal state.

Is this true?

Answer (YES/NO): NO